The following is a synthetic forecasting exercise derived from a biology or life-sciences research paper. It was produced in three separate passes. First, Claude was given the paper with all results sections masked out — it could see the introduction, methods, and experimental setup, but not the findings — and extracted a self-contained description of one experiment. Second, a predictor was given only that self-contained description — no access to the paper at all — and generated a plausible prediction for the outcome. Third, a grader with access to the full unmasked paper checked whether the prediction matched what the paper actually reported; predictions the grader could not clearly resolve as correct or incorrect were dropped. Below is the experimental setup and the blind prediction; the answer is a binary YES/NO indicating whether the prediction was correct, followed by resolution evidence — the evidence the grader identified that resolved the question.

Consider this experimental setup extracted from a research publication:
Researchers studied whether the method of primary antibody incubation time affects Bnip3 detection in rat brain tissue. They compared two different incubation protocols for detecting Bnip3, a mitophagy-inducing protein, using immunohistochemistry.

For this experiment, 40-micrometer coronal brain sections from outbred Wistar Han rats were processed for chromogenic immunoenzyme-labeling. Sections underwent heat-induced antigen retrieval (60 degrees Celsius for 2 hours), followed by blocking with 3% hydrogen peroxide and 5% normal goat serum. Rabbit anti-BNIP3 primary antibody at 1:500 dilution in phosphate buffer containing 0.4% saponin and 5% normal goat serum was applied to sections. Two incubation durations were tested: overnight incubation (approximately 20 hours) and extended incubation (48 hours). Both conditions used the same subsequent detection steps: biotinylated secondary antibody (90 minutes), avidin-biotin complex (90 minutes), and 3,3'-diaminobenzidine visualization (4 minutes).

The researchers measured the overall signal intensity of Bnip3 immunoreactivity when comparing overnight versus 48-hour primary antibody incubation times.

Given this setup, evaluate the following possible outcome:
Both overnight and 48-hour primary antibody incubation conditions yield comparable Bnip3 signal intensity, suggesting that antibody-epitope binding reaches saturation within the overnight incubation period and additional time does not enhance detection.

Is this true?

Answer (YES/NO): NO